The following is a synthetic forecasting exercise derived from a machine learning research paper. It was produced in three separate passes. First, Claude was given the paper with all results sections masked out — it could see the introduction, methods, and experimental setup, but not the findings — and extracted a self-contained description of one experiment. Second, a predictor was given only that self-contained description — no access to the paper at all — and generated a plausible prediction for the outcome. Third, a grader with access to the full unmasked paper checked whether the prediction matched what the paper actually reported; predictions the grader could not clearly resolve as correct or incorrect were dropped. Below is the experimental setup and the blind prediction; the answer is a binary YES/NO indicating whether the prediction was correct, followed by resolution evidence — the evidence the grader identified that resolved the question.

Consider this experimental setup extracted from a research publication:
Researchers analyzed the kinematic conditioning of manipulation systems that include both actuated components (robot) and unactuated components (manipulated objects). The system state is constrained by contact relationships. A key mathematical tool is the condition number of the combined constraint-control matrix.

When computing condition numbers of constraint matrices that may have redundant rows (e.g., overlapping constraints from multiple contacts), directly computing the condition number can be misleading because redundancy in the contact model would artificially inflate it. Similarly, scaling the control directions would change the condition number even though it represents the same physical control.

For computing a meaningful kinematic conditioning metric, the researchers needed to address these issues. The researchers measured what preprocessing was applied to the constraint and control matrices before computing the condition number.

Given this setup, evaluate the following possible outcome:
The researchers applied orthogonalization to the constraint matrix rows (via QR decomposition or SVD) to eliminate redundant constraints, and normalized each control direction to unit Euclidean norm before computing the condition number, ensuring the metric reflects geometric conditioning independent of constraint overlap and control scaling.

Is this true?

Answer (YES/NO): YES